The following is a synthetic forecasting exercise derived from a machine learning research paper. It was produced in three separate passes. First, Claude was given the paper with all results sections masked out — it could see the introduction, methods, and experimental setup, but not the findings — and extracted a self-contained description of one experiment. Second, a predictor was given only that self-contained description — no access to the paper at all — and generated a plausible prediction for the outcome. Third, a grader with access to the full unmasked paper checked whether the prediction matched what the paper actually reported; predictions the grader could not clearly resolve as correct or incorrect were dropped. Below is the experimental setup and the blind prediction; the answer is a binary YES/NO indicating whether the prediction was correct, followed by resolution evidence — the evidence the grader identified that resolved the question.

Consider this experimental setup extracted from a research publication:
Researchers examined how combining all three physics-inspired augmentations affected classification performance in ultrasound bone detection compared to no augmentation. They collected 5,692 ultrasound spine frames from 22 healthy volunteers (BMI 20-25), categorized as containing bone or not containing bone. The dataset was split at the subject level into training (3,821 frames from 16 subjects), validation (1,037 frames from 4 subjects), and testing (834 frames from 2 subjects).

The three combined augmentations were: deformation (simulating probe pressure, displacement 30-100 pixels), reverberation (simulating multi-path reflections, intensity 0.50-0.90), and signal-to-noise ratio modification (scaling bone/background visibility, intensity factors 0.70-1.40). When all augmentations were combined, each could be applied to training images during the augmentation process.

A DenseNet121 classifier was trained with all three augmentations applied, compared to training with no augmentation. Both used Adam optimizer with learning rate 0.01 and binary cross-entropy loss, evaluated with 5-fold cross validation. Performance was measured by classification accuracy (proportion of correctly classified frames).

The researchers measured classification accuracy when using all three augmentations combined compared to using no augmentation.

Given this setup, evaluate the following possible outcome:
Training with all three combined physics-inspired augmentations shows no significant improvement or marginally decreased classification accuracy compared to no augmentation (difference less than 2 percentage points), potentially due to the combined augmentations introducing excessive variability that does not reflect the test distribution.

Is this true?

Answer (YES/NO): NO